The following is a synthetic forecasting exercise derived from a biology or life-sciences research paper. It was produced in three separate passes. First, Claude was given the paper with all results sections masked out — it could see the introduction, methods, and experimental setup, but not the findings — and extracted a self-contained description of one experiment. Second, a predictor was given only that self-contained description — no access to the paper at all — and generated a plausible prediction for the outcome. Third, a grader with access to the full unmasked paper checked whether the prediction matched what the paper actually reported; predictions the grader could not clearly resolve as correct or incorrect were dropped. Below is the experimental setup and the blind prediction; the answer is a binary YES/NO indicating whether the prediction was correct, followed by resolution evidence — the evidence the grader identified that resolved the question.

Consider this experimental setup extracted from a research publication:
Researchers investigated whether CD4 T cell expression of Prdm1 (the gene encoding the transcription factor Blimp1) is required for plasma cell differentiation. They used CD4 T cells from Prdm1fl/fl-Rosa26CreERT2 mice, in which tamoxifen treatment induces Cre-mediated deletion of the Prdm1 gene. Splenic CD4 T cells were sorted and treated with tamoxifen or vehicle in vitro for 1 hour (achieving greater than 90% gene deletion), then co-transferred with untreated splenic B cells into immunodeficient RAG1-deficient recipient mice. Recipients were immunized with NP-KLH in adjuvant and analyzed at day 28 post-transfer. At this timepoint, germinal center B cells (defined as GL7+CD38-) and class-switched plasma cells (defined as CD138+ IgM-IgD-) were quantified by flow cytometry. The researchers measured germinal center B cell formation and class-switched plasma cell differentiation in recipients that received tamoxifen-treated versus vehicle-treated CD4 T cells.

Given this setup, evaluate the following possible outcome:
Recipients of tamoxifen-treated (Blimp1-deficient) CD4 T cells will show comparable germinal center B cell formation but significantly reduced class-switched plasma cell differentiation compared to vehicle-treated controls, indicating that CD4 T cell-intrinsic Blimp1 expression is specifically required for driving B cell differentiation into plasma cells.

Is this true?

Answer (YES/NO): YES